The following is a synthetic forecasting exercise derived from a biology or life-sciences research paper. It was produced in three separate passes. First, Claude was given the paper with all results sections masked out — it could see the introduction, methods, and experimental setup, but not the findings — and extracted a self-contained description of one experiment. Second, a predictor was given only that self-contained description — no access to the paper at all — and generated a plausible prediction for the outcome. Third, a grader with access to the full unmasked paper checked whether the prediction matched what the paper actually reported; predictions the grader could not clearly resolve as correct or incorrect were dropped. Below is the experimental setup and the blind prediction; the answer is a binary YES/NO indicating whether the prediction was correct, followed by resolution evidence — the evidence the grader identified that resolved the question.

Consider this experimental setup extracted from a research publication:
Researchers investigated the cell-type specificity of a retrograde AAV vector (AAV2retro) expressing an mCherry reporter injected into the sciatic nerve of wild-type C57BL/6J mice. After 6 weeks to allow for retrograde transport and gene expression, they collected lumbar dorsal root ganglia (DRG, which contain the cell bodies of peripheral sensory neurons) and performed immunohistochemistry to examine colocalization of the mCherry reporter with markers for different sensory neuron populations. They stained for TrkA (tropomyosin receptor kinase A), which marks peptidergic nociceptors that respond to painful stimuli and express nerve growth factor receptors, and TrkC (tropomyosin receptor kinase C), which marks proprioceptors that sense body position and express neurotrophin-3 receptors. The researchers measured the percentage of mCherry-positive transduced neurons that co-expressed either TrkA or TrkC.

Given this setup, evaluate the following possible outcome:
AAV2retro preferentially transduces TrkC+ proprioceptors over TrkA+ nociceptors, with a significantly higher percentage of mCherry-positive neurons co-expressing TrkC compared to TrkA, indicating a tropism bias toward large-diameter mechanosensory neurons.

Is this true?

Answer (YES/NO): NO